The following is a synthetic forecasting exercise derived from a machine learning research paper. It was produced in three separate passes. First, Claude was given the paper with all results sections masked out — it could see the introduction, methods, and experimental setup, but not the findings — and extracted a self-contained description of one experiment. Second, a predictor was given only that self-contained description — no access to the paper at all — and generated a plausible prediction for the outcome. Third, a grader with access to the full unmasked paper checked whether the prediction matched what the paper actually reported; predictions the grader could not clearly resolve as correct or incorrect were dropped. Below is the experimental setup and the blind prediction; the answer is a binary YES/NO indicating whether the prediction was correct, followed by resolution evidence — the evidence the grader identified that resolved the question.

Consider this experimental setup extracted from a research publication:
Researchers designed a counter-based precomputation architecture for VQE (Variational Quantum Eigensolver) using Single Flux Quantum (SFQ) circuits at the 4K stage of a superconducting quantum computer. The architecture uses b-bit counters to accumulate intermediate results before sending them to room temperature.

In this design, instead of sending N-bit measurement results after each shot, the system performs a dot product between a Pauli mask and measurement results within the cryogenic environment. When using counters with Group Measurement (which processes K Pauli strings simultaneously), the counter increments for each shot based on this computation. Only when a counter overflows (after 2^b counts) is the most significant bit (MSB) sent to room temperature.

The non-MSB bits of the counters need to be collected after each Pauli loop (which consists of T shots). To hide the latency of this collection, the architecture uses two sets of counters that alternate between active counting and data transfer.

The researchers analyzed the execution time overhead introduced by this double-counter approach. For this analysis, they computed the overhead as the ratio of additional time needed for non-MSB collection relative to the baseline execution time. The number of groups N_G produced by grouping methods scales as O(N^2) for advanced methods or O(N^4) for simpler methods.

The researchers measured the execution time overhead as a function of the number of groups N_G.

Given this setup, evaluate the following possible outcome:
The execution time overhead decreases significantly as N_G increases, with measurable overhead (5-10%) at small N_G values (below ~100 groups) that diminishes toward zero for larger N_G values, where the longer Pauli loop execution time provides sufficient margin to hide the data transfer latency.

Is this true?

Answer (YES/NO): YES